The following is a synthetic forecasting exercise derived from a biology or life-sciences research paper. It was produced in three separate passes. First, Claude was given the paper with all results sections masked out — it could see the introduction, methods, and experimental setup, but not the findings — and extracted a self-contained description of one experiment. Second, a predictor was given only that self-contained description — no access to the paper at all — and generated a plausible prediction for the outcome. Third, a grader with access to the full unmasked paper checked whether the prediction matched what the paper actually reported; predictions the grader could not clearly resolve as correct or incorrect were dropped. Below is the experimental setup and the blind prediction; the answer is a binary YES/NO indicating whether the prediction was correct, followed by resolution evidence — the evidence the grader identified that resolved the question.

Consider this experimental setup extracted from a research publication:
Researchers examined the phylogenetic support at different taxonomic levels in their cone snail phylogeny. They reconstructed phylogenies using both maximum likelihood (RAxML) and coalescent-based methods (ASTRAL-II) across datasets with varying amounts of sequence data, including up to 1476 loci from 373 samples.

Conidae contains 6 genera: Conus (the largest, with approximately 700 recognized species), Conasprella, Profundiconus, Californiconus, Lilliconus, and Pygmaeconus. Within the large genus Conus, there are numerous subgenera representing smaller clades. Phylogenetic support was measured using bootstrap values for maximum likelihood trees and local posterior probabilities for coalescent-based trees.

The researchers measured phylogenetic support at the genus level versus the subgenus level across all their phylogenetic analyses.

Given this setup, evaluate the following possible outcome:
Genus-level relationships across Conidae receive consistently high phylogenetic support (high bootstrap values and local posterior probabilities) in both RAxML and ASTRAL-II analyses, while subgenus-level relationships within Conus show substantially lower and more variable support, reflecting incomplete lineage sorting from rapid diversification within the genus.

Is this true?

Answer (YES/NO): YES